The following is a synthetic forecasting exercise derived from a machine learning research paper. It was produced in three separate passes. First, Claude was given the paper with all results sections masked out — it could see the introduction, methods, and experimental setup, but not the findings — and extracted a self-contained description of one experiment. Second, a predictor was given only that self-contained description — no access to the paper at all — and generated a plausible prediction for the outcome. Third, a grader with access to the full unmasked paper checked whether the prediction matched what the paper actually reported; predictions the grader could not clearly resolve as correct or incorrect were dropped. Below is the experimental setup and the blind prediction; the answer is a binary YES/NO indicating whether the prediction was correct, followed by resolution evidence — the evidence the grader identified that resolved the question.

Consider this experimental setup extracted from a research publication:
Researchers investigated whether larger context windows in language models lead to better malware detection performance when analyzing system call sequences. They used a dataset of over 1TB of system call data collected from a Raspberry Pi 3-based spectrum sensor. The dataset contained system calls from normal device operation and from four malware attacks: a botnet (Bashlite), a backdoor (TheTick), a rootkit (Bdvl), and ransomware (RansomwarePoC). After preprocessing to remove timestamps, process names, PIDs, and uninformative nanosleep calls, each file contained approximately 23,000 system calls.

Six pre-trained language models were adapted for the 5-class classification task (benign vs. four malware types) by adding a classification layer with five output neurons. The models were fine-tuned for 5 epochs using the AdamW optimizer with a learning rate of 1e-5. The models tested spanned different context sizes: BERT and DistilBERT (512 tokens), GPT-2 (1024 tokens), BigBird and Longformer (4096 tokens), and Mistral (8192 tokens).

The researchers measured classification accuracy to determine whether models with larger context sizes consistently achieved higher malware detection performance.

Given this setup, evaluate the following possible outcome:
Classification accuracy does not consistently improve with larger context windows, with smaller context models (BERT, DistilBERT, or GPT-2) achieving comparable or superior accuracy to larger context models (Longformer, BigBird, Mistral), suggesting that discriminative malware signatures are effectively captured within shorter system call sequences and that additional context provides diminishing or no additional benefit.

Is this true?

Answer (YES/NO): NO